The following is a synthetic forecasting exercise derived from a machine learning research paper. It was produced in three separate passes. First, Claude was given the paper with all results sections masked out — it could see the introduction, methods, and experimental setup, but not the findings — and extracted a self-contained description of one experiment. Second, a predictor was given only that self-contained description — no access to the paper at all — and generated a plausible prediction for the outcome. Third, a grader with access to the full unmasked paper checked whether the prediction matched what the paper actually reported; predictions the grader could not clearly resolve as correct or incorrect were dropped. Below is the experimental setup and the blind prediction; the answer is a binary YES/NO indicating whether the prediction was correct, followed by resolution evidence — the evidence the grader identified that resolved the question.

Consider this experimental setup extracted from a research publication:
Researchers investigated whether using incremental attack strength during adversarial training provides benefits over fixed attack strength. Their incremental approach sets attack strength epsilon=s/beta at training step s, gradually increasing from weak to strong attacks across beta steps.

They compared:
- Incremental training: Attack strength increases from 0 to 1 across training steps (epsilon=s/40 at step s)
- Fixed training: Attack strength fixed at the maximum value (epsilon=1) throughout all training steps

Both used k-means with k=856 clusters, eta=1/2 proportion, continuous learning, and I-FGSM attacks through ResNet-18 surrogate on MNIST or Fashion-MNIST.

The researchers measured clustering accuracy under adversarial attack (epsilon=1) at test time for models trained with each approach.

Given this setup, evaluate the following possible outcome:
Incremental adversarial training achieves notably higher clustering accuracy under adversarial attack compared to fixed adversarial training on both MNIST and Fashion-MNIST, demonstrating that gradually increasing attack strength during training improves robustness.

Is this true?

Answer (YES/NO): YES